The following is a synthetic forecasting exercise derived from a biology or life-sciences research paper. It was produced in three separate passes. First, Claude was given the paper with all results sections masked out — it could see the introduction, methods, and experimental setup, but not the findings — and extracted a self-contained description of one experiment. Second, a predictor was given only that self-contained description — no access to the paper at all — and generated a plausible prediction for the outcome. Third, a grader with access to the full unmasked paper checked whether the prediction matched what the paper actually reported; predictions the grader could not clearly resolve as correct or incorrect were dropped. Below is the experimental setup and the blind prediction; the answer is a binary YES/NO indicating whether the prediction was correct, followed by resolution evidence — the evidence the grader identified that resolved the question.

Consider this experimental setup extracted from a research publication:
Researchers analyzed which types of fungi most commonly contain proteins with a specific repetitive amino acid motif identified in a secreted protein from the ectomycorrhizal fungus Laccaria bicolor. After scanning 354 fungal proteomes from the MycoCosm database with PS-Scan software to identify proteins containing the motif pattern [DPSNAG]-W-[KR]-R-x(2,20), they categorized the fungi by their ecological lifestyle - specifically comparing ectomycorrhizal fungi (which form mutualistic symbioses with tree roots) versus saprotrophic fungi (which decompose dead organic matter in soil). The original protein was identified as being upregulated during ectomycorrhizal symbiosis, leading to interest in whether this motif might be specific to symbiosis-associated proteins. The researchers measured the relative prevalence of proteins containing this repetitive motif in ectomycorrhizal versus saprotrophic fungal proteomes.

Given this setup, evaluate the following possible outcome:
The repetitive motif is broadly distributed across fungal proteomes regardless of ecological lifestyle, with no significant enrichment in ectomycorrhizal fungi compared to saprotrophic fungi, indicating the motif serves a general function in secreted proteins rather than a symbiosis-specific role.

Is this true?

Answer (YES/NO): NO